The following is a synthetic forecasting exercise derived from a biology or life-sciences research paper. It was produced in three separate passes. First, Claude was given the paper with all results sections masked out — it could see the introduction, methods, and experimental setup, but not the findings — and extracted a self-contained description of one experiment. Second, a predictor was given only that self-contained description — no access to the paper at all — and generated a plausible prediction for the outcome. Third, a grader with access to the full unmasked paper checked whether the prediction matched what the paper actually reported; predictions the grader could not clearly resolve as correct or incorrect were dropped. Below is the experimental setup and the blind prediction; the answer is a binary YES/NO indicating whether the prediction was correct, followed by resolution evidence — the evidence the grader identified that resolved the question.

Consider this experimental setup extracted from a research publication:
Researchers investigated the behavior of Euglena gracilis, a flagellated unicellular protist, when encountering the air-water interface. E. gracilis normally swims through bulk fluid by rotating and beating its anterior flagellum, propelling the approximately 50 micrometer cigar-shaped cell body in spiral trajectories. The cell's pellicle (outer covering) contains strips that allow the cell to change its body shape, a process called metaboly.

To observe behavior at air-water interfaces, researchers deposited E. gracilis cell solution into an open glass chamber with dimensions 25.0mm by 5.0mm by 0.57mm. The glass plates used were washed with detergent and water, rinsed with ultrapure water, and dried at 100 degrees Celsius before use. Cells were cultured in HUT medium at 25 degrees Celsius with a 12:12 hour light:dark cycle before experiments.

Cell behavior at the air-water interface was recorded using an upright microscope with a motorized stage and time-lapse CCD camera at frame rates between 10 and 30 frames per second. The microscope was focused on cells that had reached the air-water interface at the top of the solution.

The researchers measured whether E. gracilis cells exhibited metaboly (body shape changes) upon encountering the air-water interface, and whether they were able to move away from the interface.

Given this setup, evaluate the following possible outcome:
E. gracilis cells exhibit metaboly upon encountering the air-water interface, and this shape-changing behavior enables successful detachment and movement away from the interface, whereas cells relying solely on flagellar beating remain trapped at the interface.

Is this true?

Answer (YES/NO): YES